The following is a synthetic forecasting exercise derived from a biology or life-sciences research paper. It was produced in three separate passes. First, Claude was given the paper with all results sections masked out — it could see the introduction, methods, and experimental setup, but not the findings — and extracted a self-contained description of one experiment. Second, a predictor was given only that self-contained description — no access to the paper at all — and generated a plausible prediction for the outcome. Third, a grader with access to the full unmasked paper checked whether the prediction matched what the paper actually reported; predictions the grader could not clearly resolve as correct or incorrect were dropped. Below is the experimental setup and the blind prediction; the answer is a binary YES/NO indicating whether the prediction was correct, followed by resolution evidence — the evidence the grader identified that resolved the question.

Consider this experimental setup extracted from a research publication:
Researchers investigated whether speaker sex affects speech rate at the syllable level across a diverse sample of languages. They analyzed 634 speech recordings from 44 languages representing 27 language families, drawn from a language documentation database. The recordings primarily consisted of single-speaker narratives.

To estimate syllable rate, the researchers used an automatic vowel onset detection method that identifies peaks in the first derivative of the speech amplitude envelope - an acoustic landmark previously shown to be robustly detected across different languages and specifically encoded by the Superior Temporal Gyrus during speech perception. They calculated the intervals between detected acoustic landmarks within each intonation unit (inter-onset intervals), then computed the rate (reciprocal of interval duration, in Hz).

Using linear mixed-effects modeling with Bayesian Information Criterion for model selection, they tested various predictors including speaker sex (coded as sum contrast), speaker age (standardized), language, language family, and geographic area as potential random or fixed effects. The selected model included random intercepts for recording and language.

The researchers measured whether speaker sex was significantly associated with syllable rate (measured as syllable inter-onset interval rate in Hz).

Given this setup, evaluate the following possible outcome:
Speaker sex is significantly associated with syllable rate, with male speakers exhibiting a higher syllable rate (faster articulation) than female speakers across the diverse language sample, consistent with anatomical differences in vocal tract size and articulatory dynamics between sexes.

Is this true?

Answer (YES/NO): YES